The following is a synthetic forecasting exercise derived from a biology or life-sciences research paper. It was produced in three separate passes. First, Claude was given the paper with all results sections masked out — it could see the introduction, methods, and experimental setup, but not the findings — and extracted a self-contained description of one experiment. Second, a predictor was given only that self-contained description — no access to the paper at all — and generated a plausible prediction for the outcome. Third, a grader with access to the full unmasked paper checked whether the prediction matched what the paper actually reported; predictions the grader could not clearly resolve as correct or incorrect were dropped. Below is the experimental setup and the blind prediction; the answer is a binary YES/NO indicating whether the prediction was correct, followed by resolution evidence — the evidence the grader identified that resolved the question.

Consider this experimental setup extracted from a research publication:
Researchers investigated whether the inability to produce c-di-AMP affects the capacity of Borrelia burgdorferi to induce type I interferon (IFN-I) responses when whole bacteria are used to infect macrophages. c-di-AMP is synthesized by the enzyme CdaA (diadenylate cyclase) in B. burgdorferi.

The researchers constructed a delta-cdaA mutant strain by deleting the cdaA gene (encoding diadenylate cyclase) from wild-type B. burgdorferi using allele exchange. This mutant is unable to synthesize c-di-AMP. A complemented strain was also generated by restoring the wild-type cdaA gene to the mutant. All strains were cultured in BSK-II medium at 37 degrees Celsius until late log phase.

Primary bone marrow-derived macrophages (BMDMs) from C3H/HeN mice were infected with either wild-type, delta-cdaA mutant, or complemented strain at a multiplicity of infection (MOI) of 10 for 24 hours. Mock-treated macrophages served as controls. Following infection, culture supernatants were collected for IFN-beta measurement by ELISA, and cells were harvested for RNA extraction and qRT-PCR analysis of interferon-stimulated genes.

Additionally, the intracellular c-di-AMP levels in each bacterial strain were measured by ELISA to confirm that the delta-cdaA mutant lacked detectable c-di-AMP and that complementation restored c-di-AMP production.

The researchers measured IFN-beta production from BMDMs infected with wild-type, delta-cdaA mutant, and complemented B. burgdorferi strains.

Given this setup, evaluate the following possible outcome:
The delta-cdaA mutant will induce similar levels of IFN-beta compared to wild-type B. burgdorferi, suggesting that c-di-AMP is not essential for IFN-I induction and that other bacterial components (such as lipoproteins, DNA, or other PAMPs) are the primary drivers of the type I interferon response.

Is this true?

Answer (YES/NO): NO